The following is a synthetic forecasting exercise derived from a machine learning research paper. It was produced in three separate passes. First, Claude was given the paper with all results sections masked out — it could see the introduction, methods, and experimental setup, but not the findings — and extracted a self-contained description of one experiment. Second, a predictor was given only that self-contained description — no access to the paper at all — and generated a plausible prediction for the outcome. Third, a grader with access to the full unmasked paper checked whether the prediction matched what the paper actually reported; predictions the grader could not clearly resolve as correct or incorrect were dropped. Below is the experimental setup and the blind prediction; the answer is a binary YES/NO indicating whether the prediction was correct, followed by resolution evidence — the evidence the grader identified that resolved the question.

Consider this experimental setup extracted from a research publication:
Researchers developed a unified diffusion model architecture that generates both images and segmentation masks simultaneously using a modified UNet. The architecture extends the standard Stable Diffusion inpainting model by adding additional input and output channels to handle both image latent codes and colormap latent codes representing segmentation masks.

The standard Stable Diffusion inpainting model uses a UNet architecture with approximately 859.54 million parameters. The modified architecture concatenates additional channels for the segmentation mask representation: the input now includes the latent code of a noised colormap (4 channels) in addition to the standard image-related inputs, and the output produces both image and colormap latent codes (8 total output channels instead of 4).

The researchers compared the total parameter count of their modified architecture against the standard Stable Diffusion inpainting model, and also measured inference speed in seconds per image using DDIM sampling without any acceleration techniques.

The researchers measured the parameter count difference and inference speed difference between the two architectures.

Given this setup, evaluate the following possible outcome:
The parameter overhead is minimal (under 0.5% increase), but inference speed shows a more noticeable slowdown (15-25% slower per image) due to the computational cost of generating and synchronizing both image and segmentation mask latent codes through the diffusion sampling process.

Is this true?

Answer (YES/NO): NO